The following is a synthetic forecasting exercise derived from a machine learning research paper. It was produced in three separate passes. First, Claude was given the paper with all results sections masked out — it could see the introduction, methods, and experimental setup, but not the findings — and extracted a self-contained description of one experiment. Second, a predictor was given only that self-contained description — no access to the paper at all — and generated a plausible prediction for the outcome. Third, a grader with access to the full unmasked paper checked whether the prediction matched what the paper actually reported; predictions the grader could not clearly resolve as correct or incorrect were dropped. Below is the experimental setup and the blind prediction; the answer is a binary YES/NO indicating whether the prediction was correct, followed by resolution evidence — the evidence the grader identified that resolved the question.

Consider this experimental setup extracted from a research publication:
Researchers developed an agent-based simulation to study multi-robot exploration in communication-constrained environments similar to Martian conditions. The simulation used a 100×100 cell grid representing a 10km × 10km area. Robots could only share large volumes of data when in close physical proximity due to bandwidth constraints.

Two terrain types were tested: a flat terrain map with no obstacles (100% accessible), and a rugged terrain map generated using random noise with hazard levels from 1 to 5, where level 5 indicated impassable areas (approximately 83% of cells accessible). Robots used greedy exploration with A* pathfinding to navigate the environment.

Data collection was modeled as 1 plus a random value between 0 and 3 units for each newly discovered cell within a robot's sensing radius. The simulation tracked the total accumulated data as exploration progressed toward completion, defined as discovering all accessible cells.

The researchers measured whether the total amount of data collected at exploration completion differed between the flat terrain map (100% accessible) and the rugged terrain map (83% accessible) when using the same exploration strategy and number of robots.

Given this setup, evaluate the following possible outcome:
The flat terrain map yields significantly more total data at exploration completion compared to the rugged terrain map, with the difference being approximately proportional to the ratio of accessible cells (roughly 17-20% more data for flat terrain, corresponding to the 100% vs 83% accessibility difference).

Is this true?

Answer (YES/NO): NO